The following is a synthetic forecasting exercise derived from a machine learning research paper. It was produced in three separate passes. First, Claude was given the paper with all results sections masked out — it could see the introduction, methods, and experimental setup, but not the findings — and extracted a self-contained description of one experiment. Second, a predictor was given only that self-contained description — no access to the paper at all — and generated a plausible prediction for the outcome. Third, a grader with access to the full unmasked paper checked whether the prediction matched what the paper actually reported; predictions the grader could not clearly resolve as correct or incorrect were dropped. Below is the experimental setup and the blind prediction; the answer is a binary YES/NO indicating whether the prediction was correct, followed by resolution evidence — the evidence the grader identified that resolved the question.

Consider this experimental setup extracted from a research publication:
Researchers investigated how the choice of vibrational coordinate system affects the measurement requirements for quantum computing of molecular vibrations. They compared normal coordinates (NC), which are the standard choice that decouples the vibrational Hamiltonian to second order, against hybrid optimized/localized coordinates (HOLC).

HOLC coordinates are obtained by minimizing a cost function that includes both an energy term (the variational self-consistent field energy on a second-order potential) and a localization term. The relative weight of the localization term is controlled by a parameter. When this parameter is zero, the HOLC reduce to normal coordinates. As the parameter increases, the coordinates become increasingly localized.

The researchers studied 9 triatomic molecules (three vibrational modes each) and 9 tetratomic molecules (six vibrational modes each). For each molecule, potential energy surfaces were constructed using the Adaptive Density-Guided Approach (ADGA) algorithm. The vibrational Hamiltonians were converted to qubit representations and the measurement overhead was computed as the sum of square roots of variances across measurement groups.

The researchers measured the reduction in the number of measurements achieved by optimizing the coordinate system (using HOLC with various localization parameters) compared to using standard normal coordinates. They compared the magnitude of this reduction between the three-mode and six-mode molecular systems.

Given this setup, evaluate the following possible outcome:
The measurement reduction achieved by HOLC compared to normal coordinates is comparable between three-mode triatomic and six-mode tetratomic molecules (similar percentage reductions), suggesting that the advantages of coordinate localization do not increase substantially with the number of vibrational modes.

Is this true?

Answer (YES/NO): NO